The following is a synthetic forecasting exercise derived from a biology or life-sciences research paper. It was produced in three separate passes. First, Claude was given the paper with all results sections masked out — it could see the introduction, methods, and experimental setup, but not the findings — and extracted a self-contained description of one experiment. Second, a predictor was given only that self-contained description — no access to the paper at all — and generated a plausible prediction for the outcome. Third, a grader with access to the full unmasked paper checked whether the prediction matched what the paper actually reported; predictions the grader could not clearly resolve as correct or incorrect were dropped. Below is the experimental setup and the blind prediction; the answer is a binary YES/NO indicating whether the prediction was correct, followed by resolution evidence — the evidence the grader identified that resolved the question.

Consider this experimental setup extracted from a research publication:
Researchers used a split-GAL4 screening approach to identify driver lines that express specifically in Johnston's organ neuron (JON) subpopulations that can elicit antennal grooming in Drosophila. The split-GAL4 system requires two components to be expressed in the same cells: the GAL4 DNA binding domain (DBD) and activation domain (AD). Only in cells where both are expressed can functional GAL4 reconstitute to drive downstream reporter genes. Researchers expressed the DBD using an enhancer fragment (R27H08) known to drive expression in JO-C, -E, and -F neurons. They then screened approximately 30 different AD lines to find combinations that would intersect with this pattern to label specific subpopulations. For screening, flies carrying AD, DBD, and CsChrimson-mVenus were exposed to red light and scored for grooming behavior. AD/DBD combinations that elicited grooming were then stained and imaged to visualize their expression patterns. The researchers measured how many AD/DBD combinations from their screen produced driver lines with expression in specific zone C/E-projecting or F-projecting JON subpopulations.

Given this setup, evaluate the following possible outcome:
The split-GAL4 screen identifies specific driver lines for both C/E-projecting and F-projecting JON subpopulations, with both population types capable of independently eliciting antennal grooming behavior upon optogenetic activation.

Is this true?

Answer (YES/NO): YES